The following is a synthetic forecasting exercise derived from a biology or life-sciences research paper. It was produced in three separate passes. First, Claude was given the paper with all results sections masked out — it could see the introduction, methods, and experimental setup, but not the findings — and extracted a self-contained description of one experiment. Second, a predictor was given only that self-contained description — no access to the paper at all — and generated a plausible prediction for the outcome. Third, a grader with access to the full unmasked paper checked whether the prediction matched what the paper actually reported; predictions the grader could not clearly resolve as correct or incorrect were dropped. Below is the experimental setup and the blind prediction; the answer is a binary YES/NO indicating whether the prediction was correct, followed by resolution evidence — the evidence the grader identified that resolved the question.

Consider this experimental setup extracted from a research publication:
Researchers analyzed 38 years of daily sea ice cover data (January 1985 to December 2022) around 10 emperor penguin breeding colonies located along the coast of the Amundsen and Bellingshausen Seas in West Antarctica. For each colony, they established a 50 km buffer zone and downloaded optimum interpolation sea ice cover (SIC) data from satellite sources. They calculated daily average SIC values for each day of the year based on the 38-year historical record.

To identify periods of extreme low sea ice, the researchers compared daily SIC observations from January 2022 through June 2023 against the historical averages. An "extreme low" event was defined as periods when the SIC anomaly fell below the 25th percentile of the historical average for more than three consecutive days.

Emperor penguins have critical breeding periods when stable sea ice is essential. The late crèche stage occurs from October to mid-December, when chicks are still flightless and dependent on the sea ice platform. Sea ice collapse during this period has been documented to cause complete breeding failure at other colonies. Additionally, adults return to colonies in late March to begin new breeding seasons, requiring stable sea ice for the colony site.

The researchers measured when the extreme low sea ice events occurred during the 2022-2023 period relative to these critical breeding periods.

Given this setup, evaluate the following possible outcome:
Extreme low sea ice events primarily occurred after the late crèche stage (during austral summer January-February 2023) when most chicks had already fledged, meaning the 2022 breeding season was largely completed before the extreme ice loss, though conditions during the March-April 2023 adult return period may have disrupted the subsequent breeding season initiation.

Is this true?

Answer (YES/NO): NO